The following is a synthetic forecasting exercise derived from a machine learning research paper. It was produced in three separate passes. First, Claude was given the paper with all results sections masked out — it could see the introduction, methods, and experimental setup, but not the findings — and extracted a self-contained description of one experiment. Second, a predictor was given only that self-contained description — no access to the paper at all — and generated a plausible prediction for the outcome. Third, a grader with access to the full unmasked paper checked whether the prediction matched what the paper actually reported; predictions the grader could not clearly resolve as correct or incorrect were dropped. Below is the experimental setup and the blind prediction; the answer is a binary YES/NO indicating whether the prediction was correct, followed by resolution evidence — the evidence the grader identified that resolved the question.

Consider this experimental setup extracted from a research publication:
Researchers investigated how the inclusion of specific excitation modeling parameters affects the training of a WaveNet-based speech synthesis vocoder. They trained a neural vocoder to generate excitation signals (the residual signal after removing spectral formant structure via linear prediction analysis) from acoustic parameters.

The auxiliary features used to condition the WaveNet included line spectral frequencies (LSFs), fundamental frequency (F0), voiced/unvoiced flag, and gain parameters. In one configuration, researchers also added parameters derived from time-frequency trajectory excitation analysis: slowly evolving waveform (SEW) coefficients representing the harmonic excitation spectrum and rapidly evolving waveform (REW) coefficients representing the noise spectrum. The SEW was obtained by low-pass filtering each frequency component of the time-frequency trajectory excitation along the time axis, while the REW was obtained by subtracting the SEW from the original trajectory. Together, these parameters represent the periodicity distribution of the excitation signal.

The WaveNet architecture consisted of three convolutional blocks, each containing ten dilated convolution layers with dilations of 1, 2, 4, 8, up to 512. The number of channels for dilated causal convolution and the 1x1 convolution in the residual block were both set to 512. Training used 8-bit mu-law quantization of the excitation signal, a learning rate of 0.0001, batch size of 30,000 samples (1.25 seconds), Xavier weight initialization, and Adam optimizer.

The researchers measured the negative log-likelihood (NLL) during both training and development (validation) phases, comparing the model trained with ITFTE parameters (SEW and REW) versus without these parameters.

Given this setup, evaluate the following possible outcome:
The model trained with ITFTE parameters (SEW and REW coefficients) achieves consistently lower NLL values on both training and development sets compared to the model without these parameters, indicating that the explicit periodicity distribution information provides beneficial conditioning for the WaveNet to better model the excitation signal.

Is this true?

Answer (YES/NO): YES